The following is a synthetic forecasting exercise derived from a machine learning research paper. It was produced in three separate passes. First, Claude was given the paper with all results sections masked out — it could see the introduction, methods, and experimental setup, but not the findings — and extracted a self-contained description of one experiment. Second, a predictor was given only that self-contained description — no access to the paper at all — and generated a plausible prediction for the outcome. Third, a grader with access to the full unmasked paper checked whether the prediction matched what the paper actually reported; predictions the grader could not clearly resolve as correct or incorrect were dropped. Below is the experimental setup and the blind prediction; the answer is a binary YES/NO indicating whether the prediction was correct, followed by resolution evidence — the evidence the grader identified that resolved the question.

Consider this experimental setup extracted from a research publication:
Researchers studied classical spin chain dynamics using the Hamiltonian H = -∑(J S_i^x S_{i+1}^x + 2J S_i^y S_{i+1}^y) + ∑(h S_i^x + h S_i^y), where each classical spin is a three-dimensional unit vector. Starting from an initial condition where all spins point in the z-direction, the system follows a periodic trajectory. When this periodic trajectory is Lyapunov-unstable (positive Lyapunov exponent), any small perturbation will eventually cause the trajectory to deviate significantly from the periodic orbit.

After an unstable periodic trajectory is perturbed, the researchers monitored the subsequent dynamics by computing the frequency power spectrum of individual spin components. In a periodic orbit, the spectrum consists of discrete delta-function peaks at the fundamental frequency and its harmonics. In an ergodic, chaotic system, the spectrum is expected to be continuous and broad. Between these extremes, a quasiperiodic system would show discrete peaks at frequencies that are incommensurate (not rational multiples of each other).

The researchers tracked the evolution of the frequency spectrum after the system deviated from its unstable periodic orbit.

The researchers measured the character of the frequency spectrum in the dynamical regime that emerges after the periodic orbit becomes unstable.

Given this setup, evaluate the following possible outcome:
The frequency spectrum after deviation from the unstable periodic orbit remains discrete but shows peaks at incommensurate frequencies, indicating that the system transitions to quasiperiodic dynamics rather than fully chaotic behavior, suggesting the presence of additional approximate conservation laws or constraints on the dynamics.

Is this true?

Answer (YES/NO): YES